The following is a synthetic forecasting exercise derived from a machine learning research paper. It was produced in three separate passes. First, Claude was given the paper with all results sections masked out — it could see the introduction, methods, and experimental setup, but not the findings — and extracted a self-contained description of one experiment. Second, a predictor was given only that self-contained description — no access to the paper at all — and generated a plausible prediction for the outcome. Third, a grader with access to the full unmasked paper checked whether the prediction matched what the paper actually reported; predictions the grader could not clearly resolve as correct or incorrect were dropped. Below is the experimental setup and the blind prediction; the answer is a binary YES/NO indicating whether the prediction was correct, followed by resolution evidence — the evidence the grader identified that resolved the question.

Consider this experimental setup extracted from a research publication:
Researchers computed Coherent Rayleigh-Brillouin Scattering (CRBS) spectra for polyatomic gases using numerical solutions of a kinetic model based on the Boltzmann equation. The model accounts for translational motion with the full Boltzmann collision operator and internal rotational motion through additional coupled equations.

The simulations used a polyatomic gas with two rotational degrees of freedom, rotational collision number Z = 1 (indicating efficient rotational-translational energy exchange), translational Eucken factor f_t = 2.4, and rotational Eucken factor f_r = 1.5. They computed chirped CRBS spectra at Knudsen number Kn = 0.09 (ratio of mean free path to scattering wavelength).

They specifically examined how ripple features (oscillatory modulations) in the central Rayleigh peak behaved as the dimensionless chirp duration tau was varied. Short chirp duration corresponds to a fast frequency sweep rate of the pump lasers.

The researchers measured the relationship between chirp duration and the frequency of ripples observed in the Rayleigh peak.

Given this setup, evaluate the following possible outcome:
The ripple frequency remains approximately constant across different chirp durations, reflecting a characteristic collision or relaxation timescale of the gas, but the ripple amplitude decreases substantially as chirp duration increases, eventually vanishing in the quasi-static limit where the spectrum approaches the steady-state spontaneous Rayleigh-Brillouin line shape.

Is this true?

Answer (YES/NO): NO